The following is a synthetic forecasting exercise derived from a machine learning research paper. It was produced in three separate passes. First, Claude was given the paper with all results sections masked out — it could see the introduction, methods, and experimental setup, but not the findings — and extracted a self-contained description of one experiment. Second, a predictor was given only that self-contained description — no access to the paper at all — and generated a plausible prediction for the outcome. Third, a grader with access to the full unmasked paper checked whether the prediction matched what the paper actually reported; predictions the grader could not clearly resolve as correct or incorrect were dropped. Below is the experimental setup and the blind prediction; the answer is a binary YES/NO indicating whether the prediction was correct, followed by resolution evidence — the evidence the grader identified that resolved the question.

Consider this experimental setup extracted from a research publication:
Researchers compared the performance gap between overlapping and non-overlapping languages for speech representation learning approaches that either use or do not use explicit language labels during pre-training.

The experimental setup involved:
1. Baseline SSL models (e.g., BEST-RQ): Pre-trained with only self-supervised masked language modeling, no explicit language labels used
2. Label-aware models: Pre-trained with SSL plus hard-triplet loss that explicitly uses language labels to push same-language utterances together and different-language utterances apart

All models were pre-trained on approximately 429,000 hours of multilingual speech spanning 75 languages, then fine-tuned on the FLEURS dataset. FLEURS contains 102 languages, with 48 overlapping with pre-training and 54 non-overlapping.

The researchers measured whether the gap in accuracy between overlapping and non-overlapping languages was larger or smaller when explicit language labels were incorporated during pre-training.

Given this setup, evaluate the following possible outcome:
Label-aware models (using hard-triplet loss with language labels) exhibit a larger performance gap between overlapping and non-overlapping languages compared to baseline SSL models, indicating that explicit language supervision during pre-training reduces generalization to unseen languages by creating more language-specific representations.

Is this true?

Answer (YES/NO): NO